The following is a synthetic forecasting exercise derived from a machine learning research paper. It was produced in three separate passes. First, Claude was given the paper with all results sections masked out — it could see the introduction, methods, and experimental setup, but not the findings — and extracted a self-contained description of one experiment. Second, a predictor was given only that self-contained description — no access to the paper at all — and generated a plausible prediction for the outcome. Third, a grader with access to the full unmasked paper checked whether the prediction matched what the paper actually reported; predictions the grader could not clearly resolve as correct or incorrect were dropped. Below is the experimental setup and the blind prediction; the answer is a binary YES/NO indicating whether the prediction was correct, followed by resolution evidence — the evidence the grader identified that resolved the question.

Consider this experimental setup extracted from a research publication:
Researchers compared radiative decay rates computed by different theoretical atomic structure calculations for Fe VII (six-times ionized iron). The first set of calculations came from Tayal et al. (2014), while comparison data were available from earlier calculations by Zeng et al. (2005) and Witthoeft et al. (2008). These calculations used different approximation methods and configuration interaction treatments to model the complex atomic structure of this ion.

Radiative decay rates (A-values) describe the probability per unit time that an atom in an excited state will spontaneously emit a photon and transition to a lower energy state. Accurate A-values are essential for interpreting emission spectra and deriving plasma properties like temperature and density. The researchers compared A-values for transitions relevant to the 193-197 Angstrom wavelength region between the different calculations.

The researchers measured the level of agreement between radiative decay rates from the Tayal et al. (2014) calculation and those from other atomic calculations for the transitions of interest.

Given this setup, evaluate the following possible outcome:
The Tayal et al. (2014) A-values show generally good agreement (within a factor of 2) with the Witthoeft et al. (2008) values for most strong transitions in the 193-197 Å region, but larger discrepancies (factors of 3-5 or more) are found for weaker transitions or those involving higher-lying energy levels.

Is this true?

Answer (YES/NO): NO